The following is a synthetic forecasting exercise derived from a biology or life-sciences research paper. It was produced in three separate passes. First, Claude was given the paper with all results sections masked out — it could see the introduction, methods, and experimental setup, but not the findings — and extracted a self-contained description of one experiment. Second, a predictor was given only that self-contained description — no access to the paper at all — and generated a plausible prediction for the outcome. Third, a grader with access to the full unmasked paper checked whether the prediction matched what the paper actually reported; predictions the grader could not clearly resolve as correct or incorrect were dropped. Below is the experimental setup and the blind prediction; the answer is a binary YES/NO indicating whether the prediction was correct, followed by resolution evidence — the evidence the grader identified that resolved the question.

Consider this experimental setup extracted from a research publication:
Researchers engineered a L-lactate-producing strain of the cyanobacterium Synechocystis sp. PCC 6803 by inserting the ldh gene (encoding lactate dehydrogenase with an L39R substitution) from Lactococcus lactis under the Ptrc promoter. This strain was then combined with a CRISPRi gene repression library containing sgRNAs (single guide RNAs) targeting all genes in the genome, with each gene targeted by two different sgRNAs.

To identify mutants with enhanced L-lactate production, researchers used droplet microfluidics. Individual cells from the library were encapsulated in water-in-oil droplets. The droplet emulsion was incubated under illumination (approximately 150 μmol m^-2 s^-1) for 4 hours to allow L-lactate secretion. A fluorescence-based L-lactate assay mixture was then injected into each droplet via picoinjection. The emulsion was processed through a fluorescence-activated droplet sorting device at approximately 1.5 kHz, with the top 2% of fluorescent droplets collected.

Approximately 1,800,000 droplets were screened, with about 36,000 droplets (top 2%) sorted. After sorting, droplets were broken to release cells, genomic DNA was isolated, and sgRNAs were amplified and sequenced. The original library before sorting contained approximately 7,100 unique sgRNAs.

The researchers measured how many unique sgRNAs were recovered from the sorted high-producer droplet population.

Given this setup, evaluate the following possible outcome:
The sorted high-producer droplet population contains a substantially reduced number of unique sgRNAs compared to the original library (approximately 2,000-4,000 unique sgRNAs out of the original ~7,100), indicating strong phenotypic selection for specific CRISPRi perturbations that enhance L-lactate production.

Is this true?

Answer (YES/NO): YES